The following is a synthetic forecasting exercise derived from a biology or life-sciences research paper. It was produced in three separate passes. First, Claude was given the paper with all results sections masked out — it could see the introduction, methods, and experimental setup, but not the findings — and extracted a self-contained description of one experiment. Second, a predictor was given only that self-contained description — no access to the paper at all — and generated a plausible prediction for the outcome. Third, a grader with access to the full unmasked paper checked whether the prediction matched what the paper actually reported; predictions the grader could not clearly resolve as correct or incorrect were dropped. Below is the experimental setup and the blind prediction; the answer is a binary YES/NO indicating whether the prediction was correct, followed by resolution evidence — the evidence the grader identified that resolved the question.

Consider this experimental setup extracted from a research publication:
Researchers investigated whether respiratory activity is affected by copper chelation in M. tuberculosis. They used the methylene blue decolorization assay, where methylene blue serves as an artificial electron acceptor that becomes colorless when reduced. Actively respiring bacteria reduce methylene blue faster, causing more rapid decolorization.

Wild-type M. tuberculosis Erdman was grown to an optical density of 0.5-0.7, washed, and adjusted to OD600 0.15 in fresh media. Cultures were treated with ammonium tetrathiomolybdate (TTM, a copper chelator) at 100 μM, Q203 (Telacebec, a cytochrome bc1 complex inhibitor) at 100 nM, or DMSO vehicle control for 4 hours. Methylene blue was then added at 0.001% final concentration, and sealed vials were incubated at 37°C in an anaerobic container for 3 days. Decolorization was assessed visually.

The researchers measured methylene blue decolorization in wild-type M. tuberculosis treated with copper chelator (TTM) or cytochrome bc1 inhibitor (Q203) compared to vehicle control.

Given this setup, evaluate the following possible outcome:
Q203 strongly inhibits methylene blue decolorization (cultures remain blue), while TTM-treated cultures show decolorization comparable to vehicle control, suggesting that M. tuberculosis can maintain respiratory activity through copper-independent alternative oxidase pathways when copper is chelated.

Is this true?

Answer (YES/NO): NO